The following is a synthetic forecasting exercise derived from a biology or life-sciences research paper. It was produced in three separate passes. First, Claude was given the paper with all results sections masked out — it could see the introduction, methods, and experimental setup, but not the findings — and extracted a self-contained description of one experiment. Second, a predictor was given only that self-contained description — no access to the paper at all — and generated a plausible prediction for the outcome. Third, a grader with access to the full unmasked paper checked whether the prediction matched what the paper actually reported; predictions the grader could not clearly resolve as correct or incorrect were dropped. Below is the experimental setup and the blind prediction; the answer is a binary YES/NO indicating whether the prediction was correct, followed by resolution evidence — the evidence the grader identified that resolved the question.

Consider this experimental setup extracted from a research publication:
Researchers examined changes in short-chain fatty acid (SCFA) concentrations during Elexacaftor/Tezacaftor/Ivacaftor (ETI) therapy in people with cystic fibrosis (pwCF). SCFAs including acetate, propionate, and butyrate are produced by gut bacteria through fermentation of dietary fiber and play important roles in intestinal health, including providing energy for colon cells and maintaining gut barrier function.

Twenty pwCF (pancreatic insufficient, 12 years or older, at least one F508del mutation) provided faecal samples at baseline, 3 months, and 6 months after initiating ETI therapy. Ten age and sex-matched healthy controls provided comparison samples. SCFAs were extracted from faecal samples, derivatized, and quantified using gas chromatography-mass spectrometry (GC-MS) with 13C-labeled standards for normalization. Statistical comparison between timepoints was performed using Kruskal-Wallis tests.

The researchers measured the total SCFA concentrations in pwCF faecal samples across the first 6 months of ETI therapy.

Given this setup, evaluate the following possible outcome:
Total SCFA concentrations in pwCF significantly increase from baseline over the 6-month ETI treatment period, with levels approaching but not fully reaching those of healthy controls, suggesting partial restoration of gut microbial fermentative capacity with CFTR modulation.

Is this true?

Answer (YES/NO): NO